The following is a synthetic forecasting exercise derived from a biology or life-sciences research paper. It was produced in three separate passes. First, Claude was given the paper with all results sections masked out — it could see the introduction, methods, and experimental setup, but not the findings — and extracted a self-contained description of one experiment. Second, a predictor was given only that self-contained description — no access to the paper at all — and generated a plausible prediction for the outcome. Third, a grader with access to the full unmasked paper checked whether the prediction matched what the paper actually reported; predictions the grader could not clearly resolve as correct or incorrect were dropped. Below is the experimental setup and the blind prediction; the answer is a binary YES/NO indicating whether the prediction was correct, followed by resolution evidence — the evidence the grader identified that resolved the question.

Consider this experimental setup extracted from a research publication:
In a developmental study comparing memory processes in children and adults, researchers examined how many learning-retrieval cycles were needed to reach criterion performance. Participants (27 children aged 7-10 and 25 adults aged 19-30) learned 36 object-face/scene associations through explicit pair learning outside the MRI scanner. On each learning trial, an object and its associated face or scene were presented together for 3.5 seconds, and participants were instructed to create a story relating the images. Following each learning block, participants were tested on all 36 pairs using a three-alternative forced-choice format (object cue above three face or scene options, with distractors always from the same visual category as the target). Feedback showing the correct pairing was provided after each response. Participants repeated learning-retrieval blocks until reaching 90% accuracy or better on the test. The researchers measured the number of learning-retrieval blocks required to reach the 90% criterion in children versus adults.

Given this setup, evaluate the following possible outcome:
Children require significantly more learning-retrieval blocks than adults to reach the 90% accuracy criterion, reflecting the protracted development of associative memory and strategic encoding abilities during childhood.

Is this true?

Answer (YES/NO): YES